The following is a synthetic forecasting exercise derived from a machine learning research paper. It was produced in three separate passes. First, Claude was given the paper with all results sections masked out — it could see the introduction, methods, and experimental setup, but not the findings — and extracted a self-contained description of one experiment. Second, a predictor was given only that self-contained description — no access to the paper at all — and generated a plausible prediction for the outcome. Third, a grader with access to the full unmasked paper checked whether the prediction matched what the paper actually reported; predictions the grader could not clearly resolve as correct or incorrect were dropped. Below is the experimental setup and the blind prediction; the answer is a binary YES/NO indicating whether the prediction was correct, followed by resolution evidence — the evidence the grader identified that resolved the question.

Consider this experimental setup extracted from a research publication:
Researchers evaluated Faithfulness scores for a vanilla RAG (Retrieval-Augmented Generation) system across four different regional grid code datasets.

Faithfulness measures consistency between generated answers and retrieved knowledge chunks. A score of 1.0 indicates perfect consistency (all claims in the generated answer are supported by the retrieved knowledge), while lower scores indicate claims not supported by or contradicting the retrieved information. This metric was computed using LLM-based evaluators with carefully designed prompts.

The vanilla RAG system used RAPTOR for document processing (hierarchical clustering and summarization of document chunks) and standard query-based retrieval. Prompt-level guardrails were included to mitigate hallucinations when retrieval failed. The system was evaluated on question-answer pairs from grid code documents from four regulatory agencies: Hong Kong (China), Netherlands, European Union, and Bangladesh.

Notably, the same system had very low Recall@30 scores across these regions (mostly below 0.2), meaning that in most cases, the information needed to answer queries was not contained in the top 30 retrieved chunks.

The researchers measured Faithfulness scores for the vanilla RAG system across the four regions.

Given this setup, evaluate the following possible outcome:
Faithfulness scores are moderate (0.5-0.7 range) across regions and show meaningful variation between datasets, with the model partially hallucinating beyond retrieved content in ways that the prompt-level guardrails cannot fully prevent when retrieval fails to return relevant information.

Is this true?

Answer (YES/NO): NO